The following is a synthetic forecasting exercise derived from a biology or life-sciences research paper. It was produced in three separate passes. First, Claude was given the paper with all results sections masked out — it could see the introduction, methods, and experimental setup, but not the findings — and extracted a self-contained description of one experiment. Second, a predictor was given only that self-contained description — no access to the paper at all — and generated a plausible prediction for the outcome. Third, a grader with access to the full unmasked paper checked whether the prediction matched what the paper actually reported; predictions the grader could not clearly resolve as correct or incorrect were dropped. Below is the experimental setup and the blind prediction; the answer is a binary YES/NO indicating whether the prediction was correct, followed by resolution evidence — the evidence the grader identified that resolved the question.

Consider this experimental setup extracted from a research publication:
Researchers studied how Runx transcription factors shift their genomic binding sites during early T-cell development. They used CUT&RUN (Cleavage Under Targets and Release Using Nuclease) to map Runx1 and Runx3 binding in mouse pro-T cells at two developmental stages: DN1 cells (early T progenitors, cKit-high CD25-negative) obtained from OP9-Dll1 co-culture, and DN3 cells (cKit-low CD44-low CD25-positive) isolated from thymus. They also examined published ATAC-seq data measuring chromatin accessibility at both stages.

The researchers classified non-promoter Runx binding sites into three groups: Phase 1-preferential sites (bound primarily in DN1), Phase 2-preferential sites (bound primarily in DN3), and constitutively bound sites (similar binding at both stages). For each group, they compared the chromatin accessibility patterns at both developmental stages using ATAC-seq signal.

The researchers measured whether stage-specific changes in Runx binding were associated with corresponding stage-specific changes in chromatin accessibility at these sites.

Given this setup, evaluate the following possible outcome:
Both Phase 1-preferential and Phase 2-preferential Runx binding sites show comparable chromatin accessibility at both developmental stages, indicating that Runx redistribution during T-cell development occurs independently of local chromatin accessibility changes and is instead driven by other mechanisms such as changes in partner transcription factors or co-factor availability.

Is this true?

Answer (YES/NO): YES